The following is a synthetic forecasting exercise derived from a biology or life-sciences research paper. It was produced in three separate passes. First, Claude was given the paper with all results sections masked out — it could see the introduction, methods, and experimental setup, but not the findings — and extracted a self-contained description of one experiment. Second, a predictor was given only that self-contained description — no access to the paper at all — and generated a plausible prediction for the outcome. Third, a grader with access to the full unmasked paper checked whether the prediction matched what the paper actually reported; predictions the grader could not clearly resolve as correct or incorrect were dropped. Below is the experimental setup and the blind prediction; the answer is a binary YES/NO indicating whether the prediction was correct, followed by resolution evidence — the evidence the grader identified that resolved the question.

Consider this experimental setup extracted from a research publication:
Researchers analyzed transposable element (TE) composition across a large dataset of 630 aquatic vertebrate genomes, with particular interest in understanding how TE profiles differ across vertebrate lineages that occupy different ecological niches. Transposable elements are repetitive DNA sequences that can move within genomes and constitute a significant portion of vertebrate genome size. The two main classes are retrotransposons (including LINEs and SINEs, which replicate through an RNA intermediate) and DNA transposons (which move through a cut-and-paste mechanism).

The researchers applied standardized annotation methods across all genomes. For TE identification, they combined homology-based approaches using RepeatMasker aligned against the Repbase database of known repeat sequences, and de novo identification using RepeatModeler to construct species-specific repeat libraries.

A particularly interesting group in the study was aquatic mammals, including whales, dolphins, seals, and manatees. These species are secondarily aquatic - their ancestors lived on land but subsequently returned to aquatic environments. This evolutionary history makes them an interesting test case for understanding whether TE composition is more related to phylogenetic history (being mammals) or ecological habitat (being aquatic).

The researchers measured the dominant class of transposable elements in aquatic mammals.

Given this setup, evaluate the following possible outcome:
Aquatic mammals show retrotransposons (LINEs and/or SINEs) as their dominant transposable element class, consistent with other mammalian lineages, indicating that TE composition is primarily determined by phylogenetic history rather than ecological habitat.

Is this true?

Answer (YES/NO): YES